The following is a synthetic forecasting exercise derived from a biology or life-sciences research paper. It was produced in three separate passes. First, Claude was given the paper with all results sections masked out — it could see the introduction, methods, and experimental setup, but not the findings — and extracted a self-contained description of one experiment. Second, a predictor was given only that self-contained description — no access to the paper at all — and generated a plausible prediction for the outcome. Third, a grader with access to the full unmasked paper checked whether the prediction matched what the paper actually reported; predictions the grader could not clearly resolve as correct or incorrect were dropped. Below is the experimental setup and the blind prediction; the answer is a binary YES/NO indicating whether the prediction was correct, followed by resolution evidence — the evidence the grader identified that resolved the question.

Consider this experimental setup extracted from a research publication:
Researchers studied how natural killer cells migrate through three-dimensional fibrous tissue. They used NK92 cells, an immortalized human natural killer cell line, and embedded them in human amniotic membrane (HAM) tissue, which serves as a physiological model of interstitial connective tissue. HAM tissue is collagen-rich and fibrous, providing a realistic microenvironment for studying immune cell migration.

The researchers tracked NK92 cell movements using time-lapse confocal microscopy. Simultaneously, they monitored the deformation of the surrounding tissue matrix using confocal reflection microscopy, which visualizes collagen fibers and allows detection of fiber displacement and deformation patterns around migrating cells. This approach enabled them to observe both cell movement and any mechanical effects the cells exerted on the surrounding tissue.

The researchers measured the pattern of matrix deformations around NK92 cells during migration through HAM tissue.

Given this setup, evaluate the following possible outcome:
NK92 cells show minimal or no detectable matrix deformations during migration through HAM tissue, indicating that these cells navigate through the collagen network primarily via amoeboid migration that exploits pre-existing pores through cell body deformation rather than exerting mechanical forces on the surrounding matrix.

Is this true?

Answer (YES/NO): NO